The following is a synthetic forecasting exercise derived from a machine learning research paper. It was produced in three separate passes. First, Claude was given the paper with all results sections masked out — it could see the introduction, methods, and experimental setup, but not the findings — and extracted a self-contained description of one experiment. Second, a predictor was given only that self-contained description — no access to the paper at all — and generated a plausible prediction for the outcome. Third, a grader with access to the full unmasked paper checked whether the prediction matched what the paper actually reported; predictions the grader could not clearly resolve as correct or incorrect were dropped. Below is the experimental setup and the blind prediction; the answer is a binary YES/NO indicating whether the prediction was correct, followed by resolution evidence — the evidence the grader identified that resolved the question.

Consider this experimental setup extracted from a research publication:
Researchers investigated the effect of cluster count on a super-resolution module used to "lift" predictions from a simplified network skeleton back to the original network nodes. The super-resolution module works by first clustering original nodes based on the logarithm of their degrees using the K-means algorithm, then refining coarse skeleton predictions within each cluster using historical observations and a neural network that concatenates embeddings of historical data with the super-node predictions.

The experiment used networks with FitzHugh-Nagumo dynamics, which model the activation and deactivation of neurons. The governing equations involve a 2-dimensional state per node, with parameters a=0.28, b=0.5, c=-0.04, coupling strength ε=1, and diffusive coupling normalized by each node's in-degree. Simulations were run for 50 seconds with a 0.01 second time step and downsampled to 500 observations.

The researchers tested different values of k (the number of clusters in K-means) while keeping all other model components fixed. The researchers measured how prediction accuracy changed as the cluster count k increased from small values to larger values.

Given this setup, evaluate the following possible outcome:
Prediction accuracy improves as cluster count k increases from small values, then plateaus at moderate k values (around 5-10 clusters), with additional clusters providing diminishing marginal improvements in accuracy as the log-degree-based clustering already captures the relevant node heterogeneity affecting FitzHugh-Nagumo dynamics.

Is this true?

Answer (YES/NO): YES